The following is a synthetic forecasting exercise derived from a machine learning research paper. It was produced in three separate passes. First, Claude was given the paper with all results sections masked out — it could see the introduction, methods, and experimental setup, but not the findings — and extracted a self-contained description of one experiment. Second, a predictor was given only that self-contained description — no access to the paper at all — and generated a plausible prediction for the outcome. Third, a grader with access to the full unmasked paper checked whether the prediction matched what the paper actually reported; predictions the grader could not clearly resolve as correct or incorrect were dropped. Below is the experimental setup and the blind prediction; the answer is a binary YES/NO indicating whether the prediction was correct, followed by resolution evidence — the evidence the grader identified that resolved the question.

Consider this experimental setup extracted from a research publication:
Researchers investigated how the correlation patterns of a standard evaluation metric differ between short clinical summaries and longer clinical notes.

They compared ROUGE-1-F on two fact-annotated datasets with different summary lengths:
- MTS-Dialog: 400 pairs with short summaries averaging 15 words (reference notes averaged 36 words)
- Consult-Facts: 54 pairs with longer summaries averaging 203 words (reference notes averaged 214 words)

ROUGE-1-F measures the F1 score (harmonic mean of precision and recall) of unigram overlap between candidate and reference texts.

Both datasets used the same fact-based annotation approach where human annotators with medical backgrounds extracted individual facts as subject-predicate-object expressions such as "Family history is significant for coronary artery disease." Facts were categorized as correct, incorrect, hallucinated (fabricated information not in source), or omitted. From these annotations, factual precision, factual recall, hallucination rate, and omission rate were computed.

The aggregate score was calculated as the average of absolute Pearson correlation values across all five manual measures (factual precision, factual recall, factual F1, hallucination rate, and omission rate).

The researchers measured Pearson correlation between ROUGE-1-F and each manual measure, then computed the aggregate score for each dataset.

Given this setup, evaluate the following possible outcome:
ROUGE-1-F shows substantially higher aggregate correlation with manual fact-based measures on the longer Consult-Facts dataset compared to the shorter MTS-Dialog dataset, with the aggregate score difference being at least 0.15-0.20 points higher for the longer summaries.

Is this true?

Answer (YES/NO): YES